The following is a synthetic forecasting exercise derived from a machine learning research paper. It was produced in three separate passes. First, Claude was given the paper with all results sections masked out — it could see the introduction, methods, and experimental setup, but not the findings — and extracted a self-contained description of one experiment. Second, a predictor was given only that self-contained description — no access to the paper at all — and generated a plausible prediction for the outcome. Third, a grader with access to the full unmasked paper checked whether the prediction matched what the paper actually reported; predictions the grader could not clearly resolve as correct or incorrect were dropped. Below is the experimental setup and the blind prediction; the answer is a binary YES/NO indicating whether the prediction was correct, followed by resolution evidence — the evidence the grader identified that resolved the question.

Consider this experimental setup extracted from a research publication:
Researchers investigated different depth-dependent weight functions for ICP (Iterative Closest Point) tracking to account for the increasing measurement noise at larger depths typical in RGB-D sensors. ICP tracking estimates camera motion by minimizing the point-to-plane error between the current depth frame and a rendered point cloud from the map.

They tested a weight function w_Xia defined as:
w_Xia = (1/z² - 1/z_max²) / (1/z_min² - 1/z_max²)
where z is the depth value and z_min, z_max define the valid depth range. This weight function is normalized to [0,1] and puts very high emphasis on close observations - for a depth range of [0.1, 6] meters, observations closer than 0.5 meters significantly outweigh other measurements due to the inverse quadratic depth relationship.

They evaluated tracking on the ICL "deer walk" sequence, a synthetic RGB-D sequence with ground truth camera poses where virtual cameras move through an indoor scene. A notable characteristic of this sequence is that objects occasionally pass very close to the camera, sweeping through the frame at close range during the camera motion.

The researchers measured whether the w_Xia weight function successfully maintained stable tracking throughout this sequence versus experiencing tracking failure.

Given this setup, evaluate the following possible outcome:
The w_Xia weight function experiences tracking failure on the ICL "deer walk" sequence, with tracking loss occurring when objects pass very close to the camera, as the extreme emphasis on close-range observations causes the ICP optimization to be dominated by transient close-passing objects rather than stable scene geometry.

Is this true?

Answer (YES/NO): YES